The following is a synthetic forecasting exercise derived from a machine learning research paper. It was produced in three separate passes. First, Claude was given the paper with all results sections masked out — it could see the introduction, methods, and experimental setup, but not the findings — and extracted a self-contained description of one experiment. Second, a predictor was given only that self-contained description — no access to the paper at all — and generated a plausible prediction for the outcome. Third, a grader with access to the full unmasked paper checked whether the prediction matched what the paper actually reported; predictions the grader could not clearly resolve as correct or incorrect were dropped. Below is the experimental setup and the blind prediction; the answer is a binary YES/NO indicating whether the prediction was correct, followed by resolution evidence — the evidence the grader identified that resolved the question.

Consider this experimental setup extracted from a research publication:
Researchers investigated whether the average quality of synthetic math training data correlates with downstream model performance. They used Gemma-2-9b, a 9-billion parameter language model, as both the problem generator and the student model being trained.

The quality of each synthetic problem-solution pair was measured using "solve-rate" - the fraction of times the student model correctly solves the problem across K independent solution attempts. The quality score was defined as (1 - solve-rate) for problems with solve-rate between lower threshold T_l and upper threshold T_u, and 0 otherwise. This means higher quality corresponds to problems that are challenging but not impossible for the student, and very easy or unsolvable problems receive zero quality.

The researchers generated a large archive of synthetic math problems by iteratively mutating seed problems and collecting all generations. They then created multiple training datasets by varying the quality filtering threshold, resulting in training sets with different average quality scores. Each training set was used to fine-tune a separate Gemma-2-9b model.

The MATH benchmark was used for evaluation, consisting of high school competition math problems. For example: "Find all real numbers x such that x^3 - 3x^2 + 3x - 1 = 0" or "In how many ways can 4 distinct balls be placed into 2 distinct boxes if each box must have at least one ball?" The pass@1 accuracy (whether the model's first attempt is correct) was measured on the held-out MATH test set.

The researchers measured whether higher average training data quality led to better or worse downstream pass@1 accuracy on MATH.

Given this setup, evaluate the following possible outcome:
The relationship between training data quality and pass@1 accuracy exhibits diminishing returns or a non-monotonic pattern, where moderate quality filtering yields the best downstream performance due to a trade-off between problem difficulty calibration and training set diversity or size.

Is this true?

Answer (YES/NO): NO